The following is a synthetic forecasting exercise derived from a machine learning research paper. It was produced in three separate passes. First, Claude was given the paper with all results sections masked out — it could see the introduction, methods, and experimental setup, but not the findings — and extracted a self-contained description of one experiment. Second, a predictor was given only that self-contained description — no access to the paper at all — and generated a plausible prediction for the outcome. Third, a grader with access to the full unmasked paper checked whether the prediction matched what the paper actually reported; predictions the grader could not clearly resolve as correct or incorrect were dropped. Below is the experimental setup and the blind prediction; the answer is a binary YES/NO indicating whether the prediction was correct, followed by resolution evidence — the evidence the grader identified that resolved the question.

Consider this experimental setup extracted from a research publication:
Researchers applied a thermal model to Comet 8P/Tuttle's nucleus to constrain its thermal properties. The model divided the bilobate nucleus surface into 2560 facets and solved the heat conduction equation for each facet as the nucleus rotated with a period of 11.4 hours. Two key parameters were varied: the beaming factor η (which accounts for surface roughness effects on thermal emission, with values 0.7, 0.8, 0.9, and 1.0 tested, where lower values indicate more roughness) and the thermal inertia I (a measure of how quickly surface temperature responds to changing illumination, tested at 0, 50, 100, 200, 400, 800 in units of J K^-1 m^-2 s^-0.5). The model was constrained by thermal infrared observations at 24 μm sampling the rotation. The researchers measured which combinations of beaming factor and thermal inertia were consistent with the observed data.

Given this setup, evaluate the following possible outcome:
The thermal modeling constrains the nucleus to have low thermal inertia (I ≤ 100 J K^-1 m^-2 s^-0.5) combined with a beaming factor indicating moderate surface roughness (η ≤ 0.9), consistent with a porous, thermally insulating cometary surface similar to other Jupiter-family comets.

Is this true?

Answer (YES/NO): NO